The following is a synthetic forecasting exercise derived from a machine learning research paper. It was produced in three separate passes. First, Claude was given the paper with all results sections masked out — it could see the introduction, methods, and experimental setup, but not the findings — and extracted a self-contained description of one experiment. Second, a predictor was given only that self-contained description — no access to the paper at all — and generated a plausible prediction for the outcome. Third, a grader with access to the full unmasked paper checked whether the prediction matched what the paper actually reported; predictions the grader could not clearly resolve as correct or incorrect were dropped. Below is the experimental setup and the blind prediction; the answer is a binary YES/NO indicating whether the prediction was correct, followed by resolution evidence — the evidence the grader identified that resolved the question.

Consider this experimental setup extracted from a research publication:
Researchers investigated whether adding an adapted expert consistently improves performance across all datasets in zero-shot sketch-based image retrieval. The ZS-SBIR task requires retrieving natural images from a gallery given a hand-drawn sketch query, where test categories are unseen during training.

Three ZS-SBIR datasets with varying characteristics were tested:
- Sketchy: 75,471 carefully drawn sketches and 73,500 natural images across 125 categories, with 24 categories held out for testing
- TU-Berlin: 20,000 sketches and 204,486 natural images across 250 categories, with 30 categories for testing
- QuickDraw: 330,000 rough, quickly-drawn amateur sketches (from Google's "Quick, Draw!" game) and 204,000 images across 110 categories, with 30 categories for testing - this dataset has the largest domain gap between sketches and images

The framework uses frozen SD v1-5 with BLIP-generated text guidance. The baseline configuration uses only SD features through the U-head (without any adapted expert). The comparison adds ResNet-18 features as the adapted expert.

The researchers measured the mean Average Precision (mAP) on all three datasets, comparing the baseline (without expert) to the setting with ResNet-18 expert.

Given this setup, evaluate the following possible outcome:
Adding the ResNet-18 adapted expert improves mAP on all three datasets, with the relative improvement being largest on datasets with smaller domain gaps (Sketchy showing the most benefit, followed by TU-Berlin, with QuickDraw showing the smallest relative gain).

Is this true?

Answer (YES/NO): NO